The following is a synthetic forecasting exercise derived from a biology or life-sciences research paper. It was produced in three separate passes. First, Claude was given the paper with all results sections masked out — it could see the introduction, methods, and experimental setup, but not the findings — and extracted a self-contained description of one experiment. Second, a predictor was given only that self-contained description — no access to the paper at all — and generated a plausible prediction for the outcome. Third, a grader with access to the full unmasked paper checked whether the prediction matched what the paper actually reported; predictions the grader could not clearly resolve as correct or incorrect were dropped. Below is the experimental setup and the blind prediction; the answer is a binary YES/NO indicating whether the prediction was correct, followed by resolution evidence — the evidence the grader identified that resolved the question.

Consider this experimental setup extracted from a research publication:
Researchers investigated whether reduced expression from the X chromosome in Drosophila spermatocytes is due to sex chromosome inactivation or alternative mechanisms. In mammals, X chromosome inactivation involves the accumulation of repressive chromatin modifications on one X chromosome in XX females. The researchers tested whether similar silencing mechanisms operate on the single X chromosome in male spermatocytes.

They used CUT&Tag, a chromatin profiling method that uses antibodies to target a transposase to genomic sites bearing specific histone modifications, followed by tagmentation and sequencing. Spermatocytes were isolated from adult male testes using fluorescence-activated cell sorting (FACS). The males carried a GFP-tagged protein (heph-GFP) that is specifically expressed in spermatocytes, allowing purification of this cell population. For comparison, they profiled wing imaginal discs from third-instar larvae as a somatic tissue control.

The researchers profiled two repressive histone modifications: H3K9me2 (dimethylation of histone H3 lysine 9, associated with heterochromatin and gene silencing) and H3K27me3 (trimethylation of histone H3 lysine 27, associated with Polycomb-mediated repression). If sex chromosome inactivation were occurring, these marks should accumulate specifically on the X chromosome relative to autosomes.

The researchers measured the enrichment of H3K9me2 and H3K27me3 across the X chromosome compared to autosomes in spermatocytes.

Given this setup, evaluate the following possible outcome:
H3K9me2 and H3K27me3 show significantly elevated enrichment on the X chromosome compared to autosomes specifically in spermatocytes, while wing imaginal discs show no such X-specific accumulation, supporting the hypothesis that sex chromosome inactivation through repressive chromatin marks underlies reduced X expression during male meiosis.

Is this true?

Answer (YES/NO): NO